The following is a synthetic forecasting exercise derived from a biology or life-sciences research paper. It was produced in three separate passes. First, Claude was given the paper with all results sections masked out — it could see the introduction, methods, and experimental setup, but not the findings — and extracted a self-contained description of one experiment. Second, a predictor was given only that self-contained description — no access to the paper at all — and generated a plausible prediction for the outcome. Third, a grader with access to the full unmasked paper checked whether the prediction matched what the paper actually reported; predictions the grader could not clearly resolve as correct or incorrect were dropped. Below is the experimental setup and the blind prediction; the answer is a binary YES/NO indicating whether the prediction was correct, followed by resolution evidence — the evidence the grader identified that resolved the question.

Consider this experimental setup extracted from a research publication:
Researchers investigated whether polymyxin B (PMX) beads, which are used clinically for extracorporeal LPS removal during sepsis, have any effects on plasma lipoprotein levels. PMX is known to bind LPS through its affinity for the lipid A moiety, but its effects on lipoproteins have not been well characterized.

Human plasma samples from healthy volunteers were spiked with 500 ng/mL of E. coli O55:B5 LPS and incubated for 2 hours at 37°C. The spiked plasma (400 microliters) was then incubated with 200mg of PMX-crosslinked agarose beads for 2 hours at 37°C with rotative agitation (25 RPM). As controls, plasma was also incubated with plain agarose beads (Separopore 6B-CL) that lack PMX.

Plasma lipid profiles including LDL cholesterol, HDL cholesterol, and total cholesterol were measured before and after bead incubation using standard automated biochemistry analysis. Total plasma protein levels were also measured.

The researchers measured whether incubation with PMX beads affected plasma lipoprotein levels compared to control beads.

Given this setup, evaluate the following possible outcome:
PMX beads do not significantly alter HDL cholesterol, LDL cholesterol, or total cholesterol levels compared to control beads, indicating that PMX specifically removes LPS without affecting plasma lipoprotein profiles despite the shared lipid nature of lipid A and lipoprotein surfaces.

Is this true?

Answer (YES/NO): NO